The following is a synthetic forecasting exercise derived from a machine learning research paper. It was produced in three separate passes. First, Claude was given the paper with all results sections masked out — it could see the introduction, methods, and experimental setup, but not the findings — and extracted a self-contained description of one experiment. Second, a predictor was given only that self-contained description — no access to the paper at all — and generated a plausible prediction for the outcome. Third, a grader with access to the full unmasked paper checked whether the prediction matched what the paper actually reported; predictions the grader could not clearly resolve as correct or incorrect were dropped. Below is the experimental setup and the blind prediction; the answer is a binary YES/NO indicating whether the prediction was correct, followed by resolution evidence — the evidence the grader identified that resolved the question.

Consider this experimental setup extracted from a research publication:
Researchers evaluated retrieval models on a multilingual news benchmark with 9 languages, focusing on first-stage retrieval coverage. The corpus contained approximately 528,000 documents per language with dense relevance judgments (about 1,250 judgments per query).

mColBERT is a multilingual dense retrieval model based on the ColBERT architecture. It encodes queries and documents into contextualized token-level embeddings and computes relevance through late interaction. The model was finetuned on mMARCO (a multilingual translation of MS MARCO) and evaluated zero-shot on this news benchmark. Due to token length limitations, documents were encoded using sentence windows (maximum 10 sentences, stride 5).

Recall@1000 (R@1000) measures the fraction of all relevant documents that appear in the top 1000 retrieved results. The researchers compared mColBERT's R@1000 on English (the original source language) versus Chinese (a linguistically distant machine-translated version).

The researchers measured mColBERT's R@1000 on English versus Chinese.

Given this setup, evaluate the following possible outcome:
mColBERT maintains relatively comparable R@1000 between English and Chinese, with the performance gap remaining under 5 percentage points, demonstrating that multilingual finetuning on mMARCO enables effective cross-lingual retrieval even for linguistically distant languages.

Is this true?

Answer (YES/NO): NO